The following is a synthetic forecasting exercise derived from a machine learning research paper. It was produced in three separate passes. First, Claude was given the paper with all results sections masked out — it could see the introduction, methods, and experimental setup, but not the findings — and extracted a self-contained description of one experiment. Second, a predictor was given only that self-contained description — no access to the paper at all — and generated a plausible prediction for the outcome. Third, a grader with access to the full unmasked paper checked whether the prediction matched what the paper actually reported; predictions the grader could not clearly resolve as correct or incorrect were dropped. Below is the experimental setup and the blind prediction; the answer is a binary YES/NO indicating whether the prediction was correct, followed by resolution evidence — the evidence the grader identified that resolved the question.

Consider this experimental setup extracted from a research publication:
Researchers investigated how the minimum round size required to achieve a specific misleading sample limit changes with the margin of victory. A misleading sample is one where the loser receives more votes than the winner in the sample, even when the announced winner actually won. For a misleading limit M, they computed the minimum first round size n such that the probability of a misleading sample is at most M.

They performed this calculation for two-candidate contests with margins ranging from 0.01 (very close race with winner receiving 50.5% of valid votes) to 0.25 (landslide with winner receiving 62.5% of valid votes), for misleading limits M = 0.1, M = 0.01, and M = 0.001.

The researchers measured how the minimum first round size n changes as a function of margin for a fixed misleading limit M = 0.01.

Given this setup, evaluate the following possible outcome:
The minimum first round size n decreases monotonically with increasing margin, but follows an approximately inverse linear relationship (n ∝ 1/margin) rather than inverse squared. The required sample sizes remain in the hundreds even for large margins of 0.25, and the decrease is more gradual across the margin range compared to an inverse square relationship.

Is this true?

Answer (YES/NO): NO